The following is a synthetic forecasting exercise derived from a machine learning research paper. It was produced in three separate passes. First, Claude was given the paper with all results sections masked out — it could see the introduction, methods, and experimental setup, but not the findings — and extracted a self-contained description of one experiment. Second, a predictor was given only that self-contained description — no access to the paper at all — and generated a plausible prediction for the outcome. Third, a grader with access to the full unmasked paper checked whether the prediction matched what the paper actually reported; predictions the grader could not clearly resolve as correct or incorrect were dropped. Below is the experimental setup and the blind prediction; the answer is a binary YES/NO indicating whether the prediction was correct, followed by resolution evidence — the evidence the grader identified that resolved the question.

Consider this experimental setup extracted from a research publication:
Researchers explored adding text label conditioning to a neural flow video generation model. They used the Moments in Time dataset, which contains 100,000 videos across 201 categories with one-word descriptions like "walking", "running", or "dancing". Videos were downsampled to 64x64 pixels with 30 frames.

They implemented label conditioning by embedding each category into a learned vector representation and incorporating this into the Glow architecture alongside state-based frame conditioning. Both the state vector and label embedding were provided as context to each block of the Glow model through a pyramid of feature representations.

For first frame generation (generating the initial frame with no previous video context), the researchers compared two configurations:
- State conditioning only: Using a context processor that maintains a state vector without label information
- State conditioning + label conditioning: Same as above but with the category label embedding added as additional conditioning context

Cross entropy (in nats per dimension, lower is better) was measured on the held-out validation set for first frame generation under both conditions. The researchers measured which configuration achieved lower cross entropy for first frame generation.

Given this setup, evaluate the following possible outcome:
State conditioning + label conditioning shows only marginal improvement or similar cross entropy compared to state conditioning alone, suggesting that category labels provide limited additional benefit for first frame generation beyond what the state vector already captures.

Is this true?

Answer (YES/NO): NO